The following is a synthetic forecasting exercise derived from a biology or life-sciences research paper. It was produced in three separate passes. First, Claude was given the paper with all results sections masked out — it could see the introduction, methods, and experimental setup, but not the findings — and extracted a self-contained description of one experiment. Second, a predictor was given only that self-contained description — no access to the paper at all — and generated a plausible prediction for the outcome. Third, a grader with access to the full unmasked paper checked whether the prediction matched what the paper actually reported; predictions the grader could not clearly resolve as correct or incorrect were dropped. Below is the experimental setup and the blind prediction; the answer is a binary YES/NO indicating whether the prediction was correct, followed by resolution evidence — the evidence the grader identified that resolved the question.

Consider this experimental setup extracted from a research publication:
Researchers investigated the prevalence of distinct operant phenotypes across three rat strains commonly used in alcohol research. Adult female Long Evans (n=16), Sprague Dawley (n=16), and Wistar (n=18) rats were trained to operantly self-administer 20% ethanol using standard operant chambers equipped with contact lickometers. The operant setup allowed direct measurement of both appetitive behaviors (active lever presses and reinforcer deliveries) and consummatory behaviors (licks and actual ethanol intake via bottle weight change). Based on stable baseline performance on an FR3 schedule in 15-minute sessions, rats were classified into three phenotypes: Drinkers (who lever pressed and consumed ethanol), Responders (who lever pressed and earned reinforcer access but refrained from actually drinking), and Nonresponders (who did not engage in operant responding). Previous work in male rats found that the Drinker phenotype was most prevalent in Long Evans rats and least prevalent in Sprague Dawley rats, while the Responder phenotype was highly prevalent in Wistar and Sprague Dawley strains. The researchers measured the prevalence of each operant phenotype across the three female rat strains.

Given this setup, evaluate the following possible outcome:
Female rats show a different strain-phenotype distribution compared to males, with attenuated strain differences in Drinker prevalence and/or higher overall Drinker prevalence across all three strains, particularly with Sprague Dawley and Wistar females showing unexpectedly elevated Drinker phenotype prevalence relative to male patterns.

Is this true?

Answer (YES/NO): NO